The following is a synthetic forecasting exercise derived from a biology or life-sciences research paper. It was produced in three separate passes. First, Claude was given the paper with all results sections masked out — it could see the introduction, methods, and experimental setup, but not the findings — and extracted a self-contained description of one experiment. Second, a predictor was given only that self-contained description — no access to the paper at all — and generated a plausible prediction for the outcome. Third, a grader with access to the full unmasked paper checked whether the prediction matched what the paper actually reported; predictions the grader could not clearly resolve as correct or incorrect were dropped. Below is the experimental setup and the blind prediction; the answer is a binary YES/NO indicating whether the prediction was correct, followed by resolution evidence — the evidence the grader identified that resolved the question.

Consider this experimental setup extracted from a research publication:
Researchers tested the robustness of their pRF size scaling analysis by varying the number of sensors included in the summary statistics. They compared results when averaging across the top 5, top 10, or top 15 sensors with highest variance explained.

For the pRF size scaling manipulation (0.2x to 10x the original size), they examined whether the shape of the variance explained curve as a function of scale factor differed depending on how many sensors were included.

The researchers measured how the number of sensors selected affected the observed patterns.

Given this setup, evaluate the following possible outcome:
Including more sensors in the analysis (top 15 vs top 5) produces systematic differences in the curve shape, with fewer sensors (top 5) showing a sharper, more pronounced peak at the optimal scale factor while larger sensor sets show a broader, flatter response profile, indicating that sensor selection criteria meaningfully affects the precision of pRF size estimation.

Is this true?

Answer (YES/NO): NO